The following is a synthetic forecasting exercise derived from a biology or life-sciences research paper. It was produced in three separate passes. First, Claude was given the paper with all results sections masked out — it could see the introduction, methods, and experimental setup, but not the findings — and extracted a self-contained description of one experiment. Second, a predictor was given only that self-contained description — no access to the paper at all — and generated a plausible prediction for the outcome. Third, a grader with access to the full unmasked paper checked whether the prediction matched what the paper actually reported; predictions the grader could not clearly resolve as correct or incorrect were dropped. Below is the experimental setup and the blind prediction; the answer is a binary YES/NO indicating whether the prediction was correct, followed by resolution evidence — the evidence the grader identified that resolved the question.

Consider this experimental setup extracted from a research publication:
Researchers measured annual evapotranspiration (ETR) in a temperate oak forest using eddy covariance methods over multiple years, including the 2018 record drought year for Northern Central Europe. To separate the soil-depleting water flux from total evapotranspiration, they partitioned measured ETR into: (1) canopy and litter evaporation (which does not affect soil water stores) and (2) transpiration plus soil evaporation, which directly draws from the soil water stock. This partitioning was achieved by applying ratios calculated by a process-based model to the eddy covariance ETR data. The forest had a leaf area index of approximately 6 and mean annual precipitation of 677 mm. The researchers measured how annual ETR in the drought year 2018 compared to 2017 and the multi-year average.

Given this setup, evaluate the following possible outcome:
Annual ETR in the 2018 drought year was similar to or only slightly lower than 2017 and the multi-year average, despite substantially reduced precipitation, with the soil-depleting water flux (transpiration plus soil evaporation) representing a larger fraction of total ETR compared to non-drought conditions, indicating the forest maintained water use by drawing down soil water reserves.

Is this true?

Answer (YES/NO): NO